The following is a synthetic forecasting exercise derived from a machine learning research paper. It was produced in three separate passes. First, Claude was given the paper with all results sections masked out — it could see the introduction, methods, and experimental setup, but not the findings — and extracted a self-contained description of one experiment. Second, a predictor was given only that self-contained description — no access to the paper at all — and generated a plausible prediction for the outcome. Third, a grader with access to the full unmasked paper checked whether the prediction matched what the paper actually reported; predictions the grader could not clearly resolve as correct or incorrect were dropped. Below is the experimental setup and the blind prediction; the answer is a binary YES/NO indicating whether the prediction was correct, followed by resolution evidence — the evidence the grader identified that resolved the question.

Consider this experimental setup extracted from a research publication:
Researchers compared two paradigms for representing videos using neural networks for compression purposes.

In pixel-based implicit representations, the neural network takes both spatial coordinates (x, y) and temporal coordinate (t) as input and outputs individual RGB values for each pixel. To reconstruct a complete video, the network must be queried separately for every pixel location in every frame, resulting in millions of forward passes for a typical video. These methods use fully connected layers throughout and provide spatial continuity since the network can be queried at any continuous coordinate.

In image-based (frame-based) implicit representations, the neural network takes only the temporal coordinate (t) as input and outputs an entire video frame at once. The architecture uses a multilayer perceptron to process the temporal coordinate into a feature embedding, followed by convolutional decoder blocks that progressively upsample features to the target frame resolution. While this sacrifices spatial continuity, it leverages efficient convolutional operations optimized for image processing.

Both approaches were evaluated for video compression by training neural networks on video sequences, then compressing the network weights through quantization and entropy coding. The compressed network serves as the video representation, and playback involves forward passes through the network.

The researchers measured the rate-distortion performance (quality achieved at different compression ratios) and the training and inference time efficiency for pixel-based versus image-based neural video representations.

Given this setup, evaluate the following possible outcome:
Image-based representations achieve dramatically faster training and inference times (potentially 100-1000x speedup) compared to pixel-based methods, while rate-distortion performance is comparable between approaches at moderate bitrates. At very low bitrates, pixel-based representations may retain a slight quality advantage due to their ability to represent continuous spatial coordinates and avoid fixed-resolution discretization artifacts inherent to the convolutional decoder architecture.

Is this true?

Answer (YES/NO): NO